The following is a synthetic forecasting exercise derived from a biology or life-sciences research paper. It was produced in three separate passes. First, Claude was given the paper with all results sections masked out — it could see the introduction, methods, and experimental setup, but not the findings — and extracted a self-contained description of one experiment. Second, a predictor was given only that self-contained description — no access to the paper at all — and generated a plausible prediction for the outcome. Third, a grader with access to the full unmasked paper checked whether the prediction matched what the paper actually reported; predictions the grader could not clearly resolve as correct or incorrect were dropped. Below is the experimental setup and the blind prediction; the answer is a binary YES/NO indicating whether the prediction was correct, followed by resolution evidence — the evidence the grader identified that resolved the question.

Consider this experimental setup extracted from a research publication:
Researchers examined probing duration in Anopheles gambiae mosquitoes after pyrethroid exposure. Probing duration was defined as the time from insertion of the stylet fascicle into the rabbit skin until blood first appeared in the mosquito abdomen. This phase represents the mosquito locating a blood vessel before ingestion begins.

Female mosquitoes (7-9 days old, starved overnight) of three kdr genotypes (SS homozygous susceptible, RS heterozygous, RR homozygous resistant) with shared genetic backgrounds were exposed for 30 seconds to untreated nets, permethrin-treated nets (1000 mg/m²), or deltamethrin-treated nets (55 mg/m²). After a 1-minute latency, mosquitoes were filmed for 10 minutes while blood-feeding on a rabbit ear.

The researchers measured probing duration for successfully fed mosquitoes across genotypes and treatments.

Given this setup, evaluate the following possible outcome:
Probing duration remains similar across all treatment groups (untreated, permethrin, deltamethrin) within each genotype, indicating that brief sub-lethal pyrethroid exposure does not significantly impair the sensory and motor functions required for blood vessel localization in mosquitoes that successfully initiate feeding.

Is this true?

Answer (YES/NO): YES